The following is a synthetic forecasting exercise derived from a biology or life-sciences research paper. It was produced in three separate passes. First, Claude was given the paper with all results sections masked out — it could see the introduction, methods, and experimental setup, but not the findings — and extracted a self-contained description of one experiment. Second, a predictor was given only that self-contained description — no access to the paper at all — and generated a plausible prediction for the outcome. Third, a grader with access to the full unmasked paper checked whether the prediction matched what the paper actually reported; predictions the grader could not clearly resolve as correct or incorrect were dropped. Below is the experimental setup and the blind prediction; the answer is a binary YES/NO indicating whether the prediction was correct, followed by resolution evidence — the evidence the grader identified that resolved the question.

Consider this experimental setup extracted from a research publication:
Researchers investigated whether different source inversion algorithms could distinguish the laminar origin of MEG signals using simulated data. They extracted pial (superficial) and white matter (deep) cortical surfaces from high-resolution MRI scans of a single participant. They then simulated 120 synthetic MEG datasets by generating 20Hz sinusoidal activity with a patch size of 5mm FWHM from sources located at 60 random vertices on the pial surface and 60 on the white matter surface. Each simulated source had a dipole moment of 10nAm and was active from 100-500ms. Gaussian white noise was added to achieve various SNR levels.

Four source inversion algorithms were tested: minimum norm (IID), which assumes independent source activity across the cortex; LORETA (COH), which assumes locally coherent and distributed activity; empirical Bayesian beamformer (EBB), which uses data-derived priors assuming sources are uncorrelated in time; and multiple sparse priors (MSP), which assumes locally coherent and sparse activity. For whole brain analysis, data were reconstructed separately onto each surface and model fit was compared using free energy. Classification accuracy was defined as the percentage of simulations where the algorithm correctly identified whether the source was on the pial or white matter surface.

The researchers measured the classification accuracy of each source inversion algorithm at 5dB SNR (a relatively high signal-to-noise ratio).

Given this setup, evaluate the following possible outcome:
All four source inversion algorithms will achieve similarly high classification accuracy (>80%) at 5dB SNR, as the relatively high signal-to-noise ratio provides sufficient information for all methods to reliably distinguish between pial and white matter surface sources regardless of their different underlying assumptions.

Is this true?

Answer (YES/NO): NO